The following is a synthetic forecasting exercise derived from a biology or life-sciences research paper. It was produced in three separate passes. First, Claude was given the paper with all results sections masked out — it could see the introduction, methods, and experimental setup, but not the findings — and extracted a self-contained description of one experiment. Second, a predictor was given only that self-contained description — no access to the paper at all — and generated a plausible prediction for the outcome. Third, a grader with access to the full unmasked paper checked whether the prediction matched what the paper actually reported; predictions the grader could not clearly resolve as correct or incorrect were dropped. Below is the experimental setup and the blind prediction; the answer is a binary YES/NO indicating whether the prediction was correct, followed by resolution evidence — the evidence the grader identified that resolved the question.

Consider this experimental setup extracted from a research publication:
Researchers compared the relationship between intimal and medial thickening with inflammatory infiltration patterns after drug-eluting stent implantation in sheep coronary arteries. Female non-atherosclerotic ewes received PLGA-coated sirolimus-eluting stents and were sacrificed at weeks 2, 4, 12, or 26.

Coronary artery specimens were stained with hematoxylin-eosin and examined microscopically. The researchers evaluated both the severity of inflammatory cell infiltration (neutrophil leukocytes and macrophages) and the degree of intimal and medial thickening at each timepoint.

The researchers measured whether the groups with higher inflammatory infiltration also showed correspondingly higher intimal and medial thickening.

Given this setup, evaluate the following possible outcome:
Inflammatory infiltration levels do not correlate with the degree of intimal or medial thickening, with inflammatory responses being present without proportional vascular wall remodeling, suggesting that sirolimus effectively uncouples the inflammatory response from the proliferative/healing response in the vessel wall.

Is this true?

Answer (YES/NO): NO